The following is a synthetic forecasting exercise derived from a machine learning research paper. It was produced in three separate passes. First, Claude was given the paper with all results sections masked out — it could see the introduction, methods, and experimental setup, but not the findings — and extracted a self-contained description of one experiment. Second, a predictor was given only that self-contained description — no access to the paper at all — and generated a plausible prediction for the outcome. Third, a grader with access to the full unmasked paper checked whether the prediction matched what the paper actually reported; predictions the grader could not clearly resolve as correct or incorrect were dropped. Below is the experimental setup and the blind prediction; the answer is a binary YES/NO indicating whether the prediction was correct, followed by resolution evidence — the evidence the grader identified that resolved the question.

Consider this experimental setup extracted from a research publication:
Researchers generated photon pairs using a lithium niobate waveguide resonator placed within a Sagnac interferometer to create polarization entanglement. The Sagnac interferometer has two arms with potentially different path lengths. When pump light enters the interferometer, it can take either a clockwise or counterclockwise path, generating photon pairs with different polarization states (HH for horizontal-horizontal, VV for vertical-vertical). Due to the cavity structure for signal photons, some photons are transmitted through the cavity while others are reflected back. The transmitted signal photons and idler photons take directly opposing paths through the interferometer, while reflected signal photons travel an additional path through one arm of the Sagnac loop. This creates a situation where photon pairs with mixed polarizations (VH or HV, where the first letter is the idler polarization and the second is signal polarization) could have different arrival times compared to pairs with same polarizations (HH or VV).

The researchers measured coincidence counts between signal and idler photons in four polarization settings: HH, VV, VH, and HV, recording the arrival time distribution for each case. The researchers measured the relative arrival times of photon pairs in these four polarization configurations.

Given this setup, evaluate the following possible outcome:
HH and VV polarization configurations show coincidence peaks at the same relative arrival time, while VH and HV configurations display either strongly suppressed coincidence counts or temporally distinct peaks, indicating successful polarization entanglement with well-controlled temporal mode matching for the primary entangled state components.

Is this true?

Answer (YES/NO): YES